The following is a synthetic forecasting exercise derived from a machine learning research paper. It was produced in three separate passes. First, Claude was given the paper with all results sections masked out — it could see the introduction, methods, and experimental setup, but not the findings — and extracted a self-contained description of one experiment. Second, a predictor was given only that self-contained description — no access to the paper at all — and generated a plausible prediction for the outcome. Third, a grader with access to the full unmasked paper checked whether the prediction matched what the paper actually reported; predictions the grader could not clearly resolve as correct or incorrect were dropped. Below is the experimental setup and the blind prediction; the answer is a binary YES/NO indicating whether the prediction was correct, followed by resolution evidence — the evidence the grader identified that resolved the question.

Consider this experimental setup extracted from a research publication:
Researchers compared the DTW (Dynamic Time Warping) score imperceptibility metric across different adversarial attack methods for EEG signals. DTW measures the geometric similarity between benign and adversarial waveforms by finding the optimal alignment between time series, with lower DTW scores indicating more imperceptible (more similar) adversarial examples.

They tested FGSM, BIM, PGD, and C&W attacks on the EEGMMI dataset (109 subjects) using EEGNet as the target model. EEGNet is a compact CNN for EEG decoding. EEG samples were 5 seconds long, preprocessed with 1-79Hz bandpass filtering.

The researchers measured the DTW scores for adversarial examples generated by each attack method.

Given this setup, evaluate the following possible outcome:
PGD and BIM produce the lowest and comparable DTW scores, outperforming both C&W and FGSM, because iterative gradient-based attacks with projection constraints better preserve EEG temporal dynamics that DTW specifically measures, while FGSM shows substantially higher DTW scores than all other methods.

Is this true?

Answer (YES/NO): NO